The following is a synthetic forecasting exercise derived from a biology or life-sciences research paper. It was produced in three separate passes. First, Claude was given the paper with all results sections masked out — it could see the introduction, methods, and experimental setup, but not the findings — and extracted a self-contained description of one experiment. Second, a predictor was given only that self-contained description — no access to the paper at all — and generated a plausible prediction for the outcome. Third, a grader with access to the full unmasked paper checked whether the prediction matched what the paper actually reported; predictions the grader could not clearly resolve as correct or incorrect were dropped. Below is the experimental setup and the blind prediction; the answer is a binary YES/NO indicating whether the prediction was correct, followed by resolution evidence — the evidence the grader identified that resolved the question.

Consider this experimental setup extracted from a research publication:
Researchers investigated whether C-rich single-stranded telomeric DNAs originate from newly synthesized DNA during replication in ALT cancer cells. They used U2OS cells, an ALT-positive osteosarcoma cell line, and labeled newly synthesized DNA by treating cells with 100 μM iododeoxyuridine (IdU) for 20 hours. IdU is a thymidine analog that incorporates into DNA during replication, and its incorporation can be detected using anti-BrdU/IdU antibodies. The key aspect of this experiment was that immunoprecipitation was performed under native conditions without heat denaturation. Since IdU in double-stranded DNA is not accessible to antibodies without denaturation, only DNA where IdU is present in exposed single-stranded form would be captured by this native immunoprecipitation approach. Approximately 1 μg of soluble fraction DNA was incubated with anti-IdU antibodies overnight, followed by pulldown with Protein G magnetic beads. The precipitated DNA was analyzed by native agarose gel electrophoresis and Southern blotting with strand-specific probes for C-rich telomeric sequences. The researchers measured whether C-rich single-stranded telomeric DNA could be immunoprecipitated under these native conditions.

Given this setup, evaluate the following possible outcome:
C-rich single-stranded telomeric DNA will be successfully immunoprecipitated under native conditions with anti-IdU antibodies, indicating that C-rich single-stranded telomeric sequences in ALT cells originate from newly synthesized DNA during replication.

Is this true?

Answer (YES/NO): YES